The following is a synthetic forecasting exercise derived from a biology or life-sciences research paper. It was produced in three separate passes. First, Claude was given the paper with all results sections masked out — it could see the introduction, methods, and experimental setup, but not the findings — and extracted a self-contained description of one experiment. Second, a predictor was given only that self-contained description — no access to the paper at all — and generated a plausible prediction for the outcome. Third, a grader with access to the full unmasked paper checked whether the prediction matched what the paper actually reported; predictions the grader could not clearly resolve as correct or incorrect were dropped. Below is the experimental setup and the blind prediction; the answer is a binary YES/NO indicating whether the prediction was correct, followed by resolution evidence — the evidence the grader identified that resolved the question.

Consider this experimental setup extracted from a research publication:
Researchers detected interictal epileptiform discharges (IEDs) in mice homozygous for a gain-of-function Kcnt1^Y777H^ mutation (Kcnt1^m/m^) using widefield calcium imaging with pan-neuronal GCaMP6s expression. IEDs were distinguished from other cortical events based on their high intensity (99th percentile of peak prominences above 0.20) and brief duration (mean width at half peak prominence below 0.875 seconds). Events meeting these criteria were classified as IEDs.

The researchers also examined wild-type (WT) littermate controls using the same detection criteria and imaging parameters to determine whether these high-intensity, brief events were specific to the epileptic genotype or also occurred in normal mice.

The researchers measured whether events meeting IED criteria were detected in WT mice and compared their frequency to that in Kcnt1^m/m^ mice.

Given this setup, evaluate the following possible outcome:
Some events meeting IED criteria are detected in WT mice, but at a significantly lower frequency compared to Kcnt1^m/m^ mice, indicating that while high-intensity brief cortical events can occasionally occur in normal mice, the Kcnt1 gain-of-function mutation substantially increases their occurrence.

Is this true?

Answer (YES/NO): YES